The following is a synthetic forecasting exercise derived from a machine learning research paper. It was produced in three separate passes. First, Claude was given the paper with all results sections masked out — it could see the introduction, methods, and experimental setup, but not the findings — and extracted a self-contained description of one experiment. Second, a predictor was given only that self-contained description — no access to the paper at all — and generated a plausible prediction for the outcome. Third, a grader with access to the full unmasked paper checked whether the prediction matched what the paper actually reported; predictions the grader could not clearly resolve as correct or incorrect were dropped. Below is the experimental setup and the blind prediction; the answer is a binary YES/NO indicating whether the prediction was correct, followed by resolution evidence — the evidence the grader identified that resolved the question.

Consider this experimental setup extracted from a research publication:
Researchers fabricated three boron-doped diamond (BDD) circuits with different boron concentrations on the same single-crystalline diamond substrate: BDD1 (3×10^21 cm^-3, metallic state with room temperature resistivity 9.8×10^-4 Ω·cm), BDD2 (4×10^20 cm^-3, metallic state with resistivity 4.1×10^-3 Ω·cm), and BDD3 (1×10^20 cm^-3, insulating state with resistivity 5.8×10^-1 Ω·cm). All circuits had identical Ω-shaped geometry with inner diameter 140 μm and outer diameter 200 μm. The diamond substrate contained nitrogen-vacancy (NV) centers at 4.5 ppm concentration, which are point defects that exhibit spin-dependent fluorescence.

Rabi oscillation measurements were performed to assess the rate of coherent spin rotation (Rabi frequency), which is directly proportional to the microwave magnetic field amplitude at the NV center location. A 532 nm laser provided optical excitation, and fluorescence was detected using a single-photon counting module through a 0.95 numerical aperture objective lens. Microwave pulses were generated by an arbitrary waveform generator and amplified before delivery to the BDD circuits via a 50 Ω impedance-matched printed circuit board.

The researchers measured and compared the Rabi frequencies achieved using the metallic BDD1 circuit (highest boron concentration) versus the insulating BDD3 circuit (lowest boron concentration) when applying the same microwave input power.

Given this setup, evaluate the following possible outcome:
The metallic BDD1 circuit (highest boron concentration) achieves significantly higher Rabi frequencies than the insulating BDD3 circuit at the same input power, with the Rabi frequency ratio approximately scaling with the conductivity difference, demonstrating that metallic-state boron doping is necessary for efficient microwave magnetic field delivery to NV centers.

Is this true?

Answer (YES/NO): NO